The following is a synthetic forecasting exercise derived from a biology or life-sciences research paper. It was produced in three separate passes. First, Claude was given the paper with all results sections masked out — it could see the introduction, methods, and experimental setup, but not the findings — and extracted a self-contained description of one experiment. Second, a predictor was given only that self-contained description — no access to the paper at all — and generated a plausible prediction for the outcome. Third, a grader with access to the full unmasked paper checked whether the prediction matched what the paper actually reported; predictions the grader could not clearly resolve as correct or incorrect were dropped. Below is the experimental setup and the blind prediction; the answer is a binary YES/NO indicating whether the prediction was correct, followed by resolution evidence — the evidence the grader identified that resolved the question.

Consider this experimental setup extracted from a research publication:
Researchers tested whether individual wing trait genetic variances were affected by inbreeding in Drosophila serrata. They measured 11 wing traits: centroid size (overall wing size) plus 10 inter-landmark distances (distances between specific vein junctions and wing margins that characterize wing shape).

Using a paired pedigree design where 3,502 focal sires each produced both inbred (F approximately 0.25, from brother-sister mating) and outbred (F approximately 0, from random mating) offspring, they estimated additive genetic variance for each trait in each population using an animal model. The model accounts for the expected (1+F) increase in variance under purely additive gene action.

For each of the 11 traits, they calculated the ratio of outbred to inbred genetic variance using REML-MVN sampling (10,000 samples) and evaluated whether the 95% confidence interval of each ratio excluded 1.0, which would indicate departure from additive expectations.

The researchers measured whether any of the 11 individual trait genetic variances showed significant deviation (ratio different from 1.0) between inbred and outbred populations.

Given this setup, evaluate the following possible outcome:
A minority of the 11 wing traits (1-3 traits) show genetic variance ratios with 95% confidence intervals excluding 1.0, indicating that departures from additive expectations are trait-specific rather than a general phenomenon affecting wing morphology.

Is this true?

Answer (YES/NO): NO